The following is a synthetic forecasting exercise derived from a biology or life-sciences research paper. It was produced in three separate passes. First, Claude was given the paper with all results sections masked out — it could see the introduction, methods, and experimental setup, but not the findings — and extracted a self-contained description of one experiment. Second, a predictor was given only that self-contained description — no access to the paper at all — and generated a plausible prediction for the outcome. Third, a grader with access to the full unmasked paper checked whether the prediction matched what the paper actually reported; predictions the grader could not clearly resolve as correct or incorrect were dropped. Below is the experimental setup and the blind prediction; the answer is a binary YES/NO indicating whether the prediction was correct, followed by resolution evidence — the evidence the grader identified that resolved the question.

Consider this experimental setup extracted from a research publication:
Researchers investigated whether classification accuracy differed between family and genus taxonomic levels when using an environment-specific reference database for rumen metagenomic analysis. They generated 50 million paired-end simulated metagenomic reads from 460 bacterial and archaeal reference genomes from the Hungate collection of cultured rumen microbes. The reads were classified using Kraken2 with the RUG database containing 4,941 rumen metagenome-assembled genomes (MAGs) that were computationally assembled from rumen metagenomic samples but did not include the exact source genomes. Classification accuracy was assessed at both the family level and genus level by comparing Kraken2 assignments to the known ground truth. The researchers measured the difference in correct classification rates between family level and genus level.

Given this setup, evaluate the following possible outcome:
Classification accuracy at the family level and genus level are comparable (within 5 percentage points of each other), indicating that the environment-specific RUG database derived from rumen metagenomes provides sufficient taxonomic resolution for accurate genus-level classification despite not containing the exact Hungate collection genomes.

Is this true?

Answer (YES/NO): NO